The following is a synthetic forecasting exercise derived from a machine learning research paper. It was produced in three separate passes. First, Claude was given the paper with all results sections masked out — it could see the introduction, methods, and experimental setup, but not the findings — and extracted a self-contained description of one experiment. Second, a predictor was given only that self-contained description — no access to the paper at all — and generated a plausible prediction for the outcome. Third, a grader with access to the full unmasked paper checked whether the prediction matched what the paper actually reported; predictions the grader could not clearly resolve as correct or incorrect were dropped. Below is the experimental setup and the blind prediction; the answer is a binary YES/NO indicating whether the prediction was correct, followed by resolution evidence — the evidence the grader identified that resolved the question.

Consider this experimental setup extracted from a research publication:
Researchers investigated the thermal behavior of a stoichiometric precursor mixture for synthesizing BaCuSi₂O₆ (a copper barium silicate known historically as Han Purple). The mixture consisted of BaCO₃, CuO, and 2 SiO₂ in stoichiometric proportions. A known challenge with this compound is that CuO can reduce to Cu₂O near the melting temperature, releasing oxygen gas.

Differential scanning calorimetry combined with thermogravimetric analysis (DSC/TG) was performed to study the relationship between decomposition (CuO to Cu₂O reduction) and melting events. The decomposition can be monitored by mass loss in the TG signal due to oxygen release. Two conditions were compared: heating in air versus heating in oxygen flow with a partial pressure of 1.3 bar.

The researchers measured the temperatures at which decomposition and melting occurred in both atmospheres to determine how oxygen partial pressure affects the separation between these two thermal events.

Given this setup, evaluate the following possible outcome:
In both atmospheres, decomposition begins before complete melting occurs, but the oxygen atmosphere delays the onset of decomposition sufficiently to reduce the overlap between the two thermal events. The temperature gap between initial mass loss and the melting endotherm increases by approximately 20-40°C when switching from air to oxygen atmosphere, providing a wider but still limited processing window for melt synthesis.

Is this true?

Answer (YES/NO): NO